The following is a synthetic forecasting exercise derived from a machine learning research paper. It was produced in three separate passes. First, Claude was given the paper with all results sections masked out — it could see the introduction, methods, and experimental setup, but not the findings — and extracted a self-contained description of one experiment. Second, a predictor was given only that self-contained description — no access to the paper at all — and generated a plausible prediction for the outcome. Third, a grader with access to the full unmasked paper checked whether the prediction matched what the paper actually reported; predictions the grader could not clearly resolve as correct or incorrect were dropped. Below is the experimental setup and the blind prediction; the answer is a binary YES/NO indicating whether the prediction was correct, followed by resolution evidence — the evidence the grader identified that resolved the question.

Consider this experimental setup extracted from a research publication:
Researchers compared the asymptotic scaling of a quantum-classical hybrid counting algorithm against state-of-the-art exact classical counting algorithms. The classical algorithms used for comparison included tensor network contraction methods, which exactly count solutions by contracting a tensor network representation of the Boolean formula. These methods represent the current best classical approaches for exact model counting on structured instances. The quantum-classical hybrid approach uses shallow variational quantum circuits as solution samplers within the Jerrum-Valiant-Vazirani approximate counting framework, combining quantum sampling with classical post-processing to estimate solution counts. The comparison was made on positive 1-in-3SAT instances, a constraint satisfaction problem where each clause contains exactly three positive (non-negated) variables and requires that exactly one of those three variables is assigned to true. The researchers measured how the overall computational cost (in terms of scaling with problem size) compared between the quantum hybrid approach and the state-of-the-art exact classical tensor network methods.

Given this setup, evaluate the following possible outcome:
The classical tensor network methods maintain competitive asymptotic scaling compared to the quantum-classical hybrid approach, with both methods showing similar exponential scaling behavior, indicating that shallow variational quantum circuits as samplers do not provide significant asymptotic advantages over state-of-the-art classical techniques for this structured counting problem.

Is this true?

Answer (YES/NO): NO